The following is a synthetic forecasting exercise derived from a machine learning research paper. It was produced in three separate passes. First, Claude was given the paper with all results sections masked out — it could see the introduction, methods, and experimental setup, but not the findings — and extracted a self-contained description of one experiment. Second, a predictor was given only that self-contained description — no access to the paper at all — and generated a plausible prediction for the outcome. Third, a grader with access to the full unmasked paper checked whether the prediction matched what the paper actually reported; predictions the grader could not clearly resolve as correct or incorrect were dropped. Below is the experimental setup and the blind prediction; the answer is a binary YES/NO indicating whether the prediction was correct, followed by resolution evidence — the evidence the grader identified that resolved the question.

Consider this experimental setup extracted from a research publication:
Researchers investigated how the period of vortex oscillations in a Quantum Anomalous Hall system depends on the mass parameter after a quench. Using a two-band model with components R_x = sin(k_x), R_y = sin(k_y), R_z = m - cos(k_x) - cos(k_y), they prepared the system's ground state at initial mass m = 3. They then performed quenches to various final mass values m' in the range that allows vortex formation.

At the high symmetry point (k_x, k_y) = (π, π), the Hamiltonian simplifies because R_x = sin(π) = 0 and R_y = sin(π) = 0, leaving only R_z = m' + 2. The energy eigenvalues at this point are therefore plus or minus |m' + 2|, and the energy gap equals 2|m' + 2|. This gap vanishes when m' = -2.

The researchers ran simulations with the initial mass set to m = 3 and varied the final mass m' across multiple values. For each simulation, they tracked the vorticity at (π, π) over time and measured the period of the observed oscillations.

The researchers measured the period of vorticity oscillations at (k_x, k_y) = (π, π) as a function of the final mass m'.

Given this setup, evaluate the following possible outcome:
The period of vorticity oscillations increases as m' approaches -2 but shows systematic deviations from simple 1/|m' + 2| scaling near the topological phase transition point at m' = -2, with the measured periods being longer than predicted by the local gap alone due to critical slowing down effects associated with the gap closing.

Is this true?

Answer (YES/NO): NO